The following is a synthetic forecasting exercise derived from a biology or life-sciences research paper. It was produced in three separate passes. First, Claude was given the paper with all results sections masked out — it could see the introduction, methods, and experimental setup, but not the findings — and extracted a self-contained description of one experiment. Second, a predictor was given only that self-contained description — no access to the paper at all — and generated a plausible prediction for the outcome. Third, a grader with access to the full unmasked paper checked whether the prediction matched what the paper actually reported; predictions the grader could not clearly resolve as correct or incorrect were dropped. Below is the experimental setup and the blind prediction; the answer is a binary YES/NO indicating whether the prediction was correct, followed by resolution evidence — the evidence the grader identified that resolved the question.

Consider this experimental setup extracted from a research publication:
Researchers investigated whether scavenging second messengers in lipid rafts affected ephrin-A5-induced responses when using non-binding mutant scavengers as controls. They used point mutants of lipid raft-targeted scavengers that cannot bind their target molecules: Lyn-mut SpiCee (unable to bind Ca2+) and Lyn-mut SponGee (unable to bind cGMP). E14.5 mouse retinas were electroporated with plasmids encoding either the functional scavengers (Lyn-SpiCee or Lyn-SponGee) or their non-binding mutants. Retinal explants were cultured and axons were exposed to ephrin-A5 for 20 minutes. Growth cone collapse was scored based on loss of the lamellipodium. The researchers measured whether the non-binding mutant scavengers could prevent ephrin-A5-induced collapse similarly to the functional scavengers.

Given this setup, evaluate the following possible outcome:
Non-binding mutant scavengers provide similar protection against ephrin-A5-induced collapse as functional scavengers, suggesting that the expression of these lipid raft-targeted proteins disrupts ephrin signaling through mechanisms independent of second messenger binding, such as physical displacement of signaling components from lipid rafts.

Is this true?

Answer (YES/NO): NO